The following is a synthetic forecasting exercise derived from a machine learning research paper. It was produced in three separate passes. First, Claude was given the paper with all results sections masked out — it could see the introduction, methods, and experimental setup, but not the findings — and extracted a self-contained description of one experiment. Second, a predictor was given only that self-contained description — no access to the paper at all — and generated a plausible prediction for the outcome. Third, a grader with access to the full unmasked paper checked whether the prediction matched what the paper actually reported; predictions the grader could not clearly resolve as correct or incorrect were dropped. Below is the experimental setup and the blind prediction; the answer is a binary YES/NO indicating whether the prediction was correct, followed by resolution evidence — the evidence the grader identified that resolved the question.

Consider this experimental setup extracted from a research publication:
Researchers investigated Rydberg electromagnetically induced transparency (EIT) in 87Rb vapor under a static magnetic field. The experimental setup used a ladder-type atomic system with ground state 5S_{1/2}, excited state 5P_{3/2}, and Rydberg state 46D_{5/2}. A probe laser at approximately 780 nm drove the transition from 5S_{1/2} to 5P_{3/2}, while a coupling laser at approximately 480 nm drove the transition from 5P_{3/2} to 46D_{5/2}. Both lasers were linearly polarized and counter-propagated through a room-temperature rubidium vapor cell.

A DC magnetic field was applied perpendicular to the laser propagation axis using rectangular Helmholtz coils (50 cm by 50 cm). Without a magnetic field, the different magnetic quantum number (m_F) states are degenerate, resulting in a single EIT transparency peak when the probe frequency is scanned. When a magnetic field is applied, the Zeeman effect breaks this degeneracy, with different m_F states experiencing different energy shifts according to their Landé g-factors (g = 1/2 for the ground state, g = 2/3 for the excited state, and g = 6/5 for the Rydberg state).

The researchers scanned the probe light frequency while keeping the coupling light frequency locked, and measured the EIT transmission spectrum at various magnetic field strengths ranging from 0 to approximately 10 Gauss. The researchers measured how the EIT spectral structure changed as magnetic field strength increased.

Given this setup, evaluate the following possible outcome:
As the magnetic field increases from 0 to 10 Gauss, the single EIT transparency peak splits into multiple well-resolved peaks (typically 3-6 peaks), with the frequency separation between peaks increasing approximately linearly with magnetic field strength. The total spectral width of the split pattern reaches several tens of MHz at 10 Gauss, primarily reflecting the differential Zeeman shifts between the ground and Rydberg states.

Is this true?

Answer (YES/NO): NO